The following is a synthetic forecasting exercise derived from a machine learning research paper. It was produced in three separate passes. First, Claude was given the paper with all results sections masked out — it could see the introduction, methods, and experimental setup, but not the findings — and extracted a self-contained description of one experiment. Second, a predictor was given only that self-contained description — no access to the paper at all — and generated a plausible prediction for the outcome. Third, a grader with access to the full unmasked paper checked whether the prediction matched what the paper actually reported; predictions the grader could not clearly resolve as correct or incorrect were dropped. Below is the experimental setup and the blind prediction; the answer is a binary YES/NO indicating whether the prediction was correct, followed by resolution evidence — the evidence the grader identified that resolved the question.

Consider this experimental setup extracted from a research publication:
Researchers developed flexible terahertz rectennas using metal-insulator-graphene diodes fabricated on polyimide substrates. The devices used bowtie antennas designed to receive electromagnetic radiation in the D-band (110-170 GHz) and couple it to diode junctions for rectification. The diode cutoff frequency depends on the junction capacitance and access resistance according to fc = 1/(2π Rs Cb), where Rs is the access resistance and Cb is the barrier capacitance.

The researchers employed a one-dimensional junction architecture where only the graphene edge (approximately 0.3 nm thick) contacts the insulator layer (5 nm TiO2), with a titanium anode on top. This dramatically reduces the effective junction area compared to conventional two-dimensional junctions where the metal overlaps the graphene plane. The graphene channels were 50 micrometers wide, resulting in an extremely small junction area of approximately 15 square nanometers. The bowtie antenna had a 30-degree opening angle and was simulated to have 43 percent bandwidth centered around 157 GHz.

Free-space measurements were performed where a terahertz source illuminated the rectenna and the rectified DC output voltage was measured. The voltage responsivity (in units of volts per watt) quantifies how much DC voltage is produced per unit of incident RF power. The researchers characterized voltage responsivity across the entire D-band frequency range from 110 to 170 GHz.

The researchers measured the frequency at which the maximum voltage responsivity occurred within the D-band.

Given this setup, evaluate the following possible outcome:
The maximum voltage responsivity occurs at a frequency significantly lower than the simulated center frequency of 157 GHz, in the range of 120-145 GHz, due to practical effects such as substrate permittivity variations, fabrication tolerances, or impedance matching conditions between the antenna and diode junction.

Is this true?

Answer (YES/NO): NO